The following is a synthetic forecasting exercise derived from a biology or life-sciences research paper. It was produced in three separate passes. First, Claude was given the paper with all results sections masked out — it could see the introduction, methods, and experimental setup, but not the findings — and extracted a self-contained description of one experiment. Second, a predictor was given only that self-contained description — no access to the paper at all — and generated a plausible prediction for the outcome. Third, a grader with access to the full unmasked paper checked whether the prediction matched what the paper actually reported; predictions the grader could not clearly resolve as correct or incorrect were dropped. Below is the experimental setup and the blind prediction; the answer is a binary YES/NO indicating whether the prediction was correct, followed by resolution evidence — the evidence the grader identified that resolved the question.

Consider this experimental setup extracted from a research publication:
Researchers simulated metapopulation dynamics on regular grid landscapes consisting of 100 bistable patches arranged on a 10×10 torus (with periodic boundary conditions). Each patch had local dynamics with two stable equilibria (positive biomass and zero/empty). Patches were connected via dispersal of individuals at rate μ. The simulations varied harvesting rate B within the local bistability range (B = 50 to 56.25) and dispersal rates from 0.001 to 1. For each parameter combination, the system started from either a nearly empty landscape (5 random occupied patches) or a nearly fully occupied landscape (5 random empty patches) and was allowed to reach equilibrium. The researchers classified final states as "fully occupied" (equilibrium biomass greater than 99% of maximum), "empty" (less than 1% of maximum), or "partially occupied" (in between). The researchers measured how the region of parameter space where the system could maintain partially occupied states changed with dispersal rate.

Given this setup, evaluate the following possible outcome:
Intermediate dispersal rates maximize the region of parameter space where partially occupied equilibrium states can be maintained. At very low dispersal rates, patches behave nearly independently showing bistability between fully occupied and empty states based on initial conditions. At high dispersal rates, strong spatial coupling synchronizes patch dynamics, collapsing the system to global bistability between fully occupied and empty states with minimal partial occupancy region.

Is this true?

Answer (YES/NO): NO